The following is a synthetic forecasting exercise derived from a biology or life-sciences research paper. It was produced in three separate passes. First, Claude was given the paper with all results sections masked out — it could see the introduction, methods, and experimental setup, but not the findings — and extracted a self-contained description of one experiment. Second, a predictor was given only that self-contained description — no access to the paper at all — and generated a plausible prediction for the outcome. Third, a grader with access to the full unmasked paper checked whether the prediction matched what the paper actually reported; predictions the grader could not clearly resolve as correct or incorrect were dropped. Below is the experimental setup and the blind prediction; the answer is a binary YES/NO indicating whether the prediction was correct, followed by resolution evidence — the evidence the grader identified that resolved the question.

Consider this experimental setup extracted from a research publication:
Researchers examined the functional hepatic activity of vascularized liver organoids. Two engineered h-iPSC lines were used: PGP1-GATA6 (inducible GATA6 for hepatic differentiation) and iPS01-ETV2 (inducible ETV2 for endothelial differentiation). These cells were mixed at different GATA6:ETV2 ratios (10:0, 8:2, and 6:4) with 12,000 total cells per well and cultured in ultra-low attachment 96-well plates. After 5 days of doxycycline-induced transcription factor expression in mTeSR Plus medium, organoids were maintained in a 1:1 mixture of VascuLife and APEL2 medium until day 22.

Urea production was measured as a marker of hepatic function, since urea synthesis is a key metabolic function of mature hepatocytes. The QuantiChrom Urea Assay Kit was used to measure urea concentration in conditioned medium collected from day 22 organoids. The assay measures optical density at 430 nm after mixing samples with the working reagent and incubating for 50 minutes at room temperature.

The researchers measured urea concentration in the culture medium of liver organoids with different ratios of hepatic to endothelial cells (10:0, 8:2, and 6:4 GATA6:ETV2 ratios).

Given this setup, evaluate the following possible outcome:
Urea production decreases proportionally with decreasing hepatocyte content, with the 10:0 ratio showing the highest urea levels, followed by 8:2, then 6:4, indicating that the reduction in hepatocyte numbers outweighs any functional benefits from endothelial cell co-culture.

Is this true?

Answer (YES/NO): NO